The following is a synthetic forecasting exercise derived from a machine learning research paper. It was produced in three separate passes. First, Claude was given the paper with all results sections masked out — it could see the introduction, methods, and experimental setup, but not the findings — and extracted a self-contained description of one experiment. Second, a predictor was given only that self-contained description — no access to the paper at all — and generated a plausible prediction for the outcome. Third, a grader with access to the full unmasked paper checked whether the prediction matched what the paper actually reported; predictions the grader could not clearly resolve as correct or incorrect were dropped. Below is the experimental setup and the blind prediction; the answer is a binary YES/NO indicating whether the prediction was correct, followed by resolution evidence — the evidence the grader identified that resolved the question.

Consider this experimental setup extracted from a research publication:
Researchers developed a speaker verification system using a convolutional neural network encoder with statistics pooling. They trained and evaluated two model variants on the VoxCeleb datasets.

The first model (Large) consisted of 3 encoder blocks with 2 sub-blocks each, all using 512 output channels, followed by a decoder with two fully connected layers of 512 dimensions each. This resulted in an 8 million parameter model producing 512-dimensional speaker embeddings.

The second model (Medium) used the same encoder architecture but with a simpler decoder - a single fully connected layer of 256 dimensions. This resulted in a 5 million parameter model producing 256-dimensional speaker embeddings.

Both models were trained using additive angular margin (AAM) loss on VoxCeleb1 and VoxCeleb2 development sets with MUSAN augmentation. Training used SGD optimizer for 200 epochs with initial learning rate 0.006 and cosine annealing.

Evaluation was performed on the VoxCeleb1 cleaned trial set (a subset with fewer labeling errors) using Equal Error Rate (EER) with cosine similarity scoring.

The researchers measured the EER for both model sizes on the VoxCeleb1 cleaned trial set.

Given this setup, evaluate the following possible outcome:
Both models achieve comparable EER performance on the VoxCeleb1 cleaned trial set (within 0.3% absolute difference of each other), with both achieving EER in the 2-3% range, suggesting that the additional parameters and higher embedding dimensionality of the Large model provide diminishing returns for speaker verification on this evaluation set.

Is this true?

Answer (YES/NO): YES